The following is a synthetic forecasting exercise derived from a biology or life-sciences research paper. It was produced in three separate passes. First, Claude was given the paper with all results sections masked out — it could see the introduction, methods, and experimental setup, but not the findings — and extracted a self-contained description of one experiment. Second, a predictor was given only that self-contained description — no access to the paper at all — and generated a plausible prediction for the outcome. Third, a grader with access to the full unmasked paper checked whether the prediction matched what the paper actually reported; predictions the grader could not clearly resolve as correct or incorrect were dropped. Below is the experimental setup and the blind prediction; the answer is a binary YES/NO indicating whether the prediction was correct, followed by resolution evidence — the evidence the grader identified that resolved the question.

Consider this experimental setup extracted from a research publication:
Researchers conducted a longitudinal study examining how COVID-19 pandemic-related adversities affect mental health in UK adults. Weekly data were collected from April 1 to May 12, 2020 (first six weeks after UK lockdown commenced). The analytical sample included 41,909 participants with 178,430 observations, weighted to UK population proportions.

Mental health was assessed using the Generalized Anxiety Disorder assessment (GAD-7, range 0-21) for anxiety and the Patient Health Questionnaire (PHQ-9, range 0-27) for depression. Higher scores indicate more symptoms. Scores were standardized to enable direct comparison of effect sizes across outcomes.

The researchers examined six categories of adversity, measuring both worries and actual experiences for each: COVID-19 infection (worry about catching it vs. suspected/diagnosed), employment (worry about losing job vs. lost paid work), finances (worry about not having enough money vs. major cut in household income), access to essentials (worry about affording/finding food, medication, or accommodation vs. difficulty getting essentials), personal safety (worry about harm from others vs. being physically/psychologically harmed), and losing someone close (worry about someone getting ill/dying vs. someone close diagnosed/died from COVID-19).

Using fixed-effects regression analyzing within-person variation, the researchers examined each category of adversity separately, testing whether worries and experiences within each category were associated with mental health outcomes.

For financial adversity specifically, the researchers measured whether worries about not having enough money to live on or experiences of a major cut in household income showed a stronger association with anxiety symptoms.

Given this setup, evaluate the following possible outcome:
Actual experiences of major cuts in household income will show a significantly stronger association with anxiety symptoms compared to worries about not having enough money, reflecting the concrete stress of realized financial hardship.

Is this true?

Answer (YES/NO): NO